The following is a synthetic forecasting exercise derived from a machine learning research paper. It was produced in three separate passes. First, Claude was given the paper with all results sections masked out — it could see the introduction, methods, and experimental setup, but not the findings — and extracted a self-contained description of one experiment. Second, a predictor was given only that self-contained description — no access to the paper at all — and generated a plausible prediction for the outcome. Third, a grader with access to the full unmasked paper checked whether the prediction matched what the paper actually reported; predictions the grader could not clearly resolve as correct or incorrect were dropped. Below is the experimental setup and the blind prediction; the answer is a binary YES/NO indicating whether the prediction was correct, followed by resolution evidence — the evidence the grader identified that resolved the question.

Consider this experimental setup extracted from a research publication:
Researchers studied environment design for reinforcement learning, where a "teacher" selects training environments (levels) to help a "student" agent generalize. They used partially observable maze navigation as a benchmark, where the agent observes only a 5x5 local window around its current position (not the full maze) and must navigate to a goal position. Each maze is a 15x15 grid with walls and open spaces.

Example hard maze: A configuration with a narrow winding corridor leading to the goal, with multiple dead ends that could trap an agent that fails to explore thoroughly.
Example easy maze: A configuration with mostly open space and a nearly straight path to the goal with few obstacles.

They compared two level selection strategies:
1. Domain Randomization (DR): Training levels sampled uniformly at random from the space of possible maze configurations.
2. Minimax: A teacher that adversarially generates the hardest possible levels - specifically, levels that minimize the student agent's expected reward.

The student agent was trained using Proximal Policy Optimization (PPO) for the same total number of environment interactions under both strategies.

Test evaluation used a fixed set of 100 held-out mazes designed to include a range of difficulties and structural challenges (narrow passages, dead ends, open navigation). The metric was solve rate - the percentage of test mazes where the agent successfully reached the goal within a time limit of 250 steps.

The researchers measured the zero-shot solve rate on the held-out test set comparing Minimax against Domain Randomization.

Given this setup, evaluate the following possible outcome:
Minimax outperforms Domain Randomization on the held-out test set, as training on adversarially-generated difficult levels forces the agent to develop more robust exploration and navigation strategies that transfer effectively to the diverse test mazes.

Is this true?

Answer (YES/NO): NO